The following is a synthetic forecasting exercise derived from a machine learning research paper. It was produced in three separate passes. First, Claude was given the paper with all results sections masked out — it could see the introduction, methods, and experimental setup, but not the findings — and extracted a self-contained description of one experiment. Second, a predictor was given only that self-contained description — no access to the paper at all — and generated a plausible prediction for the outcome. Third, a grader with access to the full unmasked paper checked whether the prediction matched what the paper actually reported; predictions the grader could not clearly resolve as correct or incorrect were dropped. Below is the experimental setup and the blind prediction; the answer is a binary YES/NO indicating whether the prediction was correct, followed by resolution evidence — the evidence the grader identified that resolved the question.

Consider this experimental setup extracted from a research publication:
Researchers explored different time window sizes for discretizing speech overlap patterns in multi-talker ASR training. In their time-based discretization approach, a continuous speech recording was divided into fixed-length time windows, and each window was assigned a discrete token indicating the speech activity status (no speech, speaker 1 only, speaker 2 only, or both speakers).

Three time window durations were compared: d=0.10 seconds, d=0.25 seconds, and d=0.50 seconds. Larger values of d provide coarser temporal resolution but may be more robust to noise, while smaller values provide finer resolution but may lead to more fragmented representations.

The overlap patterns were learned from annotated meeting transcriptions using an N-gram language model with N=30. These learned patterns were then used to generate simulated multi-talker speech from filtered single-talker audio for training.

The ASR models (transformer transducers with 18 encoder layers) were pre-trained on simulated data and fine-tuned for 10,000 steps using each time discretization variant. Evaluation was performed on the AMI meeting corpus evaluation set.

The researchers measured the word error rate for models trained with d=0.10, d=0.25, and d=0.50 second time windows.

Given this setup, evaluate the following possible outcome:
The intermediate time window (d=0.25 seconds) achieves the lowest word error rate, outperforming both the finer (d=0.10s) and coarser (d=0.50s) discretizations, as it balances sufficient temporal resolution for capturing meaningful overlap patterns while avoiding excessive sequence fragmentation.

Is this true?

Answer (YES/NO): YES